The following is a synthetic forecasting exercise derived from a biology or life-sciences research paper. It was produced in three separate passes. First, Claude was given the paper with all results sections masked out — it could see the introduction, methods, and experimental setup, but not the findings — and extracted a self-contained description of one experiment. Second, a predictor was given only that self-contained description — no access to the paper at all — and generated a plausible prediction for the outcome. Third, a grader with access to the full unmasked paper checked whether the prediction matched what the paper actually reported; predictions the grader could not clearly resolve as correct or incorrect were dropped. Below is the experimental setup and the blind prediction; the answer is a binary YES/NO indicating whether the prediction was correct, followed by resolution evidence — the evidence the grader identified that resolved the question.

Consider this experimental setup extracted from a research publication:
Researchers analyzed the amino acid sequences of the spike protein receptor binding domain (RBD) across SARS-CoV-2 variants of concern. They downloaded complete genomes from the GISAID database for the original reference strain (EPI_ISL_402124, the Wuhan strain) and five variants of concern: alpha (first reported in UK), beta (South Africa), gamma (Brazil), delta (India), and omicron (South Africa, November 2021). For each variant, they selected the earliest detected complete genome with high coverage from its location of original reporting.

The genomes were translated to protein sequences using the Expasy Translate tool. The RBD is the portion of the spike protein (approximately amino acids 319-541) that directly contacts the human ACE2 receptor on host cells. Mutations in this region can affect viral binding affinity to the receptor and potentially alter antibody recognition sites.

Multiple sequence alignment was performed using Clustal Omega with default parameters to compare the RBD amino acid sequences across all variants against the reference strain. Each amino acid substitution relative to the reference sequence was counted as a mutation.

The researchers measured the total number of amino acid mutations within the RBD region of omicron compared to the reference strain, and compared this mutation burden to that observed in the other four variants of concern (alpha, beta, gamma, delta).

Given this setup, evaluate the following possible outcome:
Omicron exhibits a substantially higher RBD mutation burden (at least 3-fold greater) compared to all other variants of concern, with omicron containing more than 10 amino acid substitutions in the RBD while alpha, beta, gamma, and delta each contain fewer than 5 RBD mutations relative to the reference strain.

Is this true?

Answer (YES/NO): YES